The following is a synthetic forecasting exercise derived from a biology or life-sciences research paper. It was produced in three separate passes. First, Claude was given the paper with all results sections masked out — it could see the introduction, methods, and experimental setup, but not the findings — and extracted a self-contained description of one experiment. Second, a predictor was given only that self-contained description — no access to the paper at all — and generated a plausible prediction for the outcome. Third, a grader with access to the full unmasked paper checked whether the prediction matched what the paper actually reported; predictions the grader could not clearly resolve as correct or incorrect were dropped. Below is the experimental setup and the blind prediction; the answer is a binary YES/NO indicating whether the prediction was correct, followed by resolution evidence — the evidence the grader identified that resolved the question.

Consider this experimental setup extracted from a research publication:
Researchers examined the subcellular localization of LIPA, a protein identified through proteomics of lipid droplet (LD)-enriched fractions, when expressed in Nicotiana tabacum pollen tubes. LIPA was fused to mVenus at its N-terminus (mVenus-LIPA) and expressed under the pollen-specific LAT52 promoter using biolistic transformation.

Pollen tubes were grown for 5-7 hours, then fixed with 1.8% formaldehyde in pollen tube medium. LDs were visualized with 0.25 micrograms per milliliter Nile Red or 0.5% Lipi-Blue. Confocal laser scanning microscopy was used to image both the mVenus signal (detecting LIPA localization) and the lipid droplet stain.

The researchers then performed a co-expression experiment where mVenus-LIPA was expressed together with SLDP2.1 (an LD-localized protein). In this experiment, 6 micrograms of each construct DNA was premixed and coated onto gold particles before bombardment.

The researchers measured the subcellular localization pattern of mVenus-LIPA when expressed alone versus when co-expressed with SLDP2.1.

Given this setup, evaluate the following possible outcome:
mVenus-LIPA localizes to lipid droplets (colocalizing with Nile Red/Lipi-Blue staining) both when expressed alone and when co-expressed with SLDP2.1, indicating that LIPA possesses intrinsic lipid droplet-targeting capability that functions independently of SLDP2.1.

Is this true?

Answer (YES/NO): NO